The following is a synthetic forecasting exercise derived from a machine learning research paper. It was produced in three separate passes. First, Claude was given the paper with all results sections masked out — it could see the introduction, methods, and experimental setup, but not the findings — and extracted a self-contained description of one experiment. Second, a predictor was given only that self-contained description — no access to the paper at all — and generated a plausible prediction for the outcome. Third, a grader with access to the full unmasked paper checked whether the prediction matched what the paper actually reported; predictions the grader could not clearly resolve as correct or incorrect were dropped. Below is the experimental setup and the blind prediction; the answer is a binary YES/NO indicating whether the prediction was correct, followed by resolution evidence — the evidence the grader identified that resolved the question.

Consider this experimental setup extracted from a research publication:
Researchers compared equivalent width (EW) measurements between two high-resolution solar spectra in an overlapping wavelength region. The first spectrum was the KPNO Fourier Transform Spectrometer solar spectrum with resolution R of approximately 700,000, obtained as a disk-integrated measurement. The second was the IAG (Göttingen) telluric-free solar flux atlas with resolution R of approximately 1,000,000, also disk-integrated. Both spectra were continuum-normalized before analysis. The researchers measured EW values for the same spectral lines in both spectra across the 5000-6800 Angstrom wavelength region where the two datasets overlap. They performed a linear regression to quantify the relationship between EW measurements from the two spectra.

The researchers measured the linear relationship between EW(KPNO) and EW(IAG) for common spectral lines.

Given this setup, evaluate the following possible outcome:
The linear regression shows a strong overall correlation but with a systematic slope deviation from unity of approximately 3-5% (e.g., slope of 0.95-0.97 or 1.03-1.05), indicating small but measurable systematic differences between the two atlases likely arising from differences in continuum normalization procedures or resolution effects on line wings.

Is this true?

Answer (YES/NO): YES